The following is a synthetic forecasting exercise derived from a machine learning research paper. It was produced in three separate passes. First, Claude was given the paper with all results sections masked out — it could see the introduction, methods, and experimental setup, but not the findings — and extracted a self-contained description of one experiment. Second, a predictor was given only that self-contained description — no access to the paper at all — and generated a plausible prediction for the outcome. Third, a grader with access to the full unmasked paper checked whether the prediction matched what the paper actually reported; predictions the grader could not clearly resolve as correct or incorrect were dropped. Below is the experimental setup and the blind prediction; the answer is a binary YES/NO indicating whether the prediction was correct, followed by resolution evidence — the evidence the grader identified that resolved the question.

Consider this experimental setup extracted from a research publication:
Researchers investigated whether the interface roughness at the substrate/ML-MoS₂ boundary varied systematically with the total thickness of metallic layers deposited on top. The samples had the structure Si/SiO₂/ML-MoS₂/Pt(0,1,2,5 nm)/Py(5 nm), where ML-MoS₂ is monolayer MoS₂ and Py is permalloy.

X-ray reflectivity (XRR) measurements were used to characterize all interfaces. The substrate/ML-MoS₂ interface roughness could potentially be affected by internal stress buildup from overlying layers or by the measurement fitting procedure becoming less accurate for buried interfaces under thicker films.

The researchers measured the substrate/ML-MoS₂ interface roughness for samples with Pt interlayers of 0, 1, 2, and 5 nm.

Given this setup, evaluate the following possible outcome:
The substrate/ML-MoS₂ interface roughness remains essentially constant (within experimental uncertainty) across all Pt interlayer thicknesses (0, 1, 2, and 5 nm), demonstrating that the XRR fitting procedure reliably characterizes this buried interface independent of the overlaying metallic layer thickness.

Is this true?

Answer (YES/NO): YES